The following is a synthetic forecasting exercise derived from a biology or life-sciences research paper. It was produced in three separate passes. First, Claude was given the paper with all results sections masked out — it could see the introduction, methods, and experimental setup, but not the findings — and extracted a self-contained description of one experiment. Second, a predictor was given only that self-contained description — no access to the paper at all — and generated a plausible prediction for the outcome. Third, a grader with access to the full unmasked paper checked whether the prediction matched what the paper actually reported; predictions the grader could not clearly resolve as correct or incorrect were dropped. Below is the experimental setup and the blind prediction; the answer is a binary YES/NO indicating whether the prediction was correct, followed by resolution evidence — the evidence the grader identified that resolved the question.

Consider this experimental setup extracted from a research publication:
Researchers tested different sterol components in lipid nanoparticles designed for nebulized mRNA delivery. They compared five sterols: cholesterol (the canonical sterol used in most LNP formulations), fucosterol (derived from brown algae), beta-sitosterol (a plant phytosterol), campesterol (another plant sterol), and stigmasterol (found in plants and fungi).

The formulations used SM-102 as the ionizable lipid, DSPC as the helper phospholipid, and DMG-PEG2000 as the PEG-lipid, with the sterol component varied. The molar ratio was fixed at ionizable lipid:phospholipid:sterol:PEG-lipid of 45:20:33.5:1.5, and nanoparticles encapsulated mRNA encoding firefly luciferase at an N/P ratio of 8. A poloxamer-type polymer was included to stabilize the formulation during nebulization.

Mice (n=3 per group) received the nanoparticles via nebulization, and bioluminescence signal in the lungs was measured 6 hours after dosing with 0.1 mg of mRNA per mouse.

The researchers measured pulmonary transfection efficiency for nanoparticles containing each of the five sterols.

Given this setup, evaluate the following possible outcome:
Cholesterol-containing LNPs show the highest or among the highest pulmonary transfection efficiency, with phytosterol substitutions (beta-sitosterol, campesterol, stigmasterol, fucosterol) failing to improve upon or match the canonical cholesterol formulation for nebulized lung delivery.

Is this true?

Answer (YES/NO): YES